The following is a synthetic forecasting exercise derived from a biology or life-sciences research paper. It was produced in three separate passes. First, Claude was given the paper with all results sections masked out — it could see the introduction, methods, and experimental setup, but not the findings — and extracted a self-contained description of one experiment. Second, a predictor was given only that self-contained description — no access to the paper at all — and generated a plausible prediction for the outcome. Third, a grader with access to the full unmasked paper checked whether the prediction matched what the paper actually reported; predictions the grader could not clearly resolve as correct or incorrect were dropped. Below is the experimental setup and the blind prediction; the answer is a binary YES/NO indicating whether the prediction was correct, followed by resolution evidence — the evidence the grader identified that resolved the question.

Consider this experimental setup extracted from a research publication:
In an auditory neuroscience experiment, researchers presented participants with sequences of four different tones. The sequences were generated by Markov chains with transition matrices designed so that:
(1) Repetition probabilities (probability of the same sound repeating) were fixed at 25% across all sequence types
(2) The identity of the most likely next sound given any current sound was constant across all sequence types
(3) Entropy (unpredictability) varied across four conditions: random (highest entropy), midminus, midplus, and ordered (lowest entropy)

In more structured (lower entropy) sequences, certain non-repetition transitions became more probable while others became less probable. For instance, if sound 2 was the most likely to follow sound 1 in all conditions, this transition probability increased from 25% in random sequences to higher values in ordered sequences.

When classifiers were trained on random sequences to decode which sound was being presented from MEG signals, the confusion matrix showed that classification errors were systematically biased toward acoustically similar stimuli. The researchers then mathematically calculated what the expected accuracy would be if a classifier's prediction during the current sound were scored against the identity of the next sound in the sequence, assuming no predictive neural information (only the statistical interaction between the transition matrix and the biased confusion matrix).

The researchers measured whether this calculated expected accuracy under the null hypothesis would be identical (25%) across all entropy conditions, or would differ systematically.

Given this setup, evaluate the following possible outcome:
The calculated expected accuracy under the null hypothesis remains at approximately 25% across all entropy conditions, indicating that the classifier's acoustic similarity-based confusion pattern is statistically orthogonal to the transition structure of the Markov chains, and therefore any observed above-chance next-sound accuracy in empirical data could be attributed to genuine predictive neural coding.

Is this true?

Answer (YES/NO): NO